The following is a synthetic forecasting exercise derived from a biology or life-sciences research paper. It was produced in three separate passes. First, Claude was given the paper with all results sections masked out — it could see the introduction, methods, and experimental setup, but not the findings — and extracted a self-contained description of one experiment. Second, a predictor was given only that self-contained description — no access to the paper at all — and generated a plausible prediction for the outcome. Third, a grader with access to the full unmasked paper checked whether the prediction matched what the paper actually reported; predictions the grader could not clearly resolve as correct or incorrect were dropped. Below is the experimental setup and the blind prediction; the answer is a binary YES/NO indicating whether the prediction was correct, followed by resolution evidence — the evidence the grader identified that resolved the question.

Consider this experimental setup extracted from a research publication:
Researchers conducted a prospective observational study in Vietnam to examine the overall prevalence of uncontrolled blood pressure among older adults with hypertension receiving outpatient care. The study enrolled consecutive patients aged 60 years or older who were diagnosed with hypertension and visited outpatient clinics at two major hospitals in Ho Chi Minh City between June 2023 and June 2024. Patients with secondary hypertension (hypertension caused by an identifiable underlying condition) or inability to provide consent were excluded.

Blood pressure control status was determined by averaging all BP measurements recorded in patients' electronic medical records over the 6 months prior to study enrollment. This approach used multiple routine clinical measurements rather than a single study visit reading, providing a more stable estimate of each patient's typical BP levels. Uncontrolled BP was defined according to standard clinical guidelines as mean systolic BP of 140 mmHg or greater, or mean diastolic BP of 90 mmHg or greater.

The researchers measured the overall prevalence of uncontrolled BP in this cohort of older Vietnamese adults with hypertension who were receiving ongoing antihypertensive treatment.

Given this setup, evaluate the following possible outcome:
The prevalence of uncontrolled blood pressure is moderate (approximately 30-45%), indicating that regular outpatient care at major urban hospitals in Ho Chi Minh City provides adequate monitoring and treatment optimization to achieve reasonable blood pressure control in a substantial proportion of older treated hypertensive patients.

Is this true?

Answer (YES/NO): NO